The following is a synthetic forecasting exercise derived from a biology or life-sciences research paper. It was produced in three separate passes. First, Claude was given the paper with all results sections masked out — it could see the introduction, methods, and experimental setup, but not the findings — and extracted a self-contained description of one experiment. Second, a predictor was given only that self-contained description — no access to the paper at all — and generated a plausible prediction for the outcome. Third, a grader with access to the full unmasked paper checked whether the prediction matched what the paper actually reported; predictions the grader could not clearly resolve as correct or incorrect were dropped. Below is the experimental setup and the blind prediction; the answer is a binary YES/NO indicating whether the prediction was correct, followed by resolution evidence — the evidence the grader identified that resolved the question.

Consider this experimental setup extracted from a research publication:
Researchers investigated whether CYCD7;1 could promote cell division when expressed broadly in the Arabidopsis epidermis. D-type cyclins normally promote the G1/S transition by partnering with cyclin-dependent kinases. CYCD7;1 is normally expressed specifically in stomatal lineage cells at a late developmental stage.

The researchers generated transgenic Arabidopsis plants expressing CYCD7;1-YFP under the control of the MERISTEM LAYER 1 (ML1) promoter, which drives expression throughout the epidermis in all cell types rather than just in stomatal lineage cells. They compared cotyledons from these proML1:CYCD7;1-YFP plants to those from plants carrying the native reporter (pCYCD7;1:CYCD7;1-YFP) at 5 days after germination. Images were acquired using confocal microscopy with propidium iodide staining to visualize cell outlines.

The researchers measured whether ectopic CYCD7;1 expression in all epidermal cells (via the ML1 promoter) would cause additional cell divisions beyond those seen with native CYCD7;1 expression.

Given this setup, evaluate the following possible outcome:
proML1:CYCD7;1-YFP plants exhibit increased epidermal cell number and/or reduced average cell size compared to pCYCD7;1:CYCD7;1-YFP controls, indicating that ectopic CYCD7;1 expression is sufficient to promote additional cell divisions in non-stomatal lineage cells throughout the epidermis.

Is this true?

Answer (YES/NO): YES